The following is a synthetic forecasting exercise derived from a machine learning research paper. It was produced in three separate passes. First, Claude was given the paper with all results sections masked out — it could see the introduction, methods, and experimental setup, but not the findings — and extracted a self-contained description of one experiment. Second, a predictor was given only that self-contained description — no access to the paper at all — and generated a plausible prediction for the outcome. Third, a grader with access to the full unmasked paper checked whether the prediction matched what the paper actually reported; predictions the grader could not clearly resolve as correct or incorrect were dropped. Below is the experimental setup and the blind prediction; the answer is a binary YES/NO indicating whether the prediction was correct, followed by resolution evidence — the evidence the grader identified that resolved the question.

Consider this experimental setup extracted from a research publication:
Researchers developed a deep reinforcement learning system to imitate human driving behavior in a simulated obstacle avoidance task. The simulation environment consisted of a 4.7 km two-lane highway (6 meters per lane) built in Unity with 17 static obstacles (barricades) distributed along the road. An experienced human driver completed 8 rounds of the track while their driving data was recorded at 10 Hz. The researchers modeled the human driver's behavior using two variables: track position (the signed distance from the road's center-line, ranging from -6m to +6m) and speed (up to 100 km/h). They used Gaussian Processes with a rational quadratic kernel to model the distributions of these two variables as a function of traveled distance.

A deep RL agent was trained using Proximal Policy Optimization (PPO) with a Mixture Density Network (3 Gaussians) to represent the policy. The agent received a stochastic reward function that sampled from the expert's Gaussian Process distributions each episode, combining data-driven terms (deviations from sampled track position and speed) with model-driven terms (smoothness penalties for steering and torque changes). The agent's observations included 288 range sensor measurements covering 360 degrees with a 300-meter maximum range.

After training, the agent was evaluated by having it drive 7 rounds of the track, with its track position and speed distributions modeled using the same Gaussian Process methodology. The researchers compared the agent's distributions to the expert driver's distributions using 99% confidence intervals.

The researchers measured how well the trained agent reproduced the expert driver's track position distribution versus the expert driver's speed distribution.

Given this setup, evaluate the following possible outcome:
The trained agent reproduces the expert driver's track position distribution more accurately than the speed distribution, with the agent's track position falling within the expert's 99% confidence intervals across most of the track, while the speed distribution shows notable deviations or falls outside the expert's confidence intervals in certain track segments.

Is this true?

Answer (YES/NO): YES